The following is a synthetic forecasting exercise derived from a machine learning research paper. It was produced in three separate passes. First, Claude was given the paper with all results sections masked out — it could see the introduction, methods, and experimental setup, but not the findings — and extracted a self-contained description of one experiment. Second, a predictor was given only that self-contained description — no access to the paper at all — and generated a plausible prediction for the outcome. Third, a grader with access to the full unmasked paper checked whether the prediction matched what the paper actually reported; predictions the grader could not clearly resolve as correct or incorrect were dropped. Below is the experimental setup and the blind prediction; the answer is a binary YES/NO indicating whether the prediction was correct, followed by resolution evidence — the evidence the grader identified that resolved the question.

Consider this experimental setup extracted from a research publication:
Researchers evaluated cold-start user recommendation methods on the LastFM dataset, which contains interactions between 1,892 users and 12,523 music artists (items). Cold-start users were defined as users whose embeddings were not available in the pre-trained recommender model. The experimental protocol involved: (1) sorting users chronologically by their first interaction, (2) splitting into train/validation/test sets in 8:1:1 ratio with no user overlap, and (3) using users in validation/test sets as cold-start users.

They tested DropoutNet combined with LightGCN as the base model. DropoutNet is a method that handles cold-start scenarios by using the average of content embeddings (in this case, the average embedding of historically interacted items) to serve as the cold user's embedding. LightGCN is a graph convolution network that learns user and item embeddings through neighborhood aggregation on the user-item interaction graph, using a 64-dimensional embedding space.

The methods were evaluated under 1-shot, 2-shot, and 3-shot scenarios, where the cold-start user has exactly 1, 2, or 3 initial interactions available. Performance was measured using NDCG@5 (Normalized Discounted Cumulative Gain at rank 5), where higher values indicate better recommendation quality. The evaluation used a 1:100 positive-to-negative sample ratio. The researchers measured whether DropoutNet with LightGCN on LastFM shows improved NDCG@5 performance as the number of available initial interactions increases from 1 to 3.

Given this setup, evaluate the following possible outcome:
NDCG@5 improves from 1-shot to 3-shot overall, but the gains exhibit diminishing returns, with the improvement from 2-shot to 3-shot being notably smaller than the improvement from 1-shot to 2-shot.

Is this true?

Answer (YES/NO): NO